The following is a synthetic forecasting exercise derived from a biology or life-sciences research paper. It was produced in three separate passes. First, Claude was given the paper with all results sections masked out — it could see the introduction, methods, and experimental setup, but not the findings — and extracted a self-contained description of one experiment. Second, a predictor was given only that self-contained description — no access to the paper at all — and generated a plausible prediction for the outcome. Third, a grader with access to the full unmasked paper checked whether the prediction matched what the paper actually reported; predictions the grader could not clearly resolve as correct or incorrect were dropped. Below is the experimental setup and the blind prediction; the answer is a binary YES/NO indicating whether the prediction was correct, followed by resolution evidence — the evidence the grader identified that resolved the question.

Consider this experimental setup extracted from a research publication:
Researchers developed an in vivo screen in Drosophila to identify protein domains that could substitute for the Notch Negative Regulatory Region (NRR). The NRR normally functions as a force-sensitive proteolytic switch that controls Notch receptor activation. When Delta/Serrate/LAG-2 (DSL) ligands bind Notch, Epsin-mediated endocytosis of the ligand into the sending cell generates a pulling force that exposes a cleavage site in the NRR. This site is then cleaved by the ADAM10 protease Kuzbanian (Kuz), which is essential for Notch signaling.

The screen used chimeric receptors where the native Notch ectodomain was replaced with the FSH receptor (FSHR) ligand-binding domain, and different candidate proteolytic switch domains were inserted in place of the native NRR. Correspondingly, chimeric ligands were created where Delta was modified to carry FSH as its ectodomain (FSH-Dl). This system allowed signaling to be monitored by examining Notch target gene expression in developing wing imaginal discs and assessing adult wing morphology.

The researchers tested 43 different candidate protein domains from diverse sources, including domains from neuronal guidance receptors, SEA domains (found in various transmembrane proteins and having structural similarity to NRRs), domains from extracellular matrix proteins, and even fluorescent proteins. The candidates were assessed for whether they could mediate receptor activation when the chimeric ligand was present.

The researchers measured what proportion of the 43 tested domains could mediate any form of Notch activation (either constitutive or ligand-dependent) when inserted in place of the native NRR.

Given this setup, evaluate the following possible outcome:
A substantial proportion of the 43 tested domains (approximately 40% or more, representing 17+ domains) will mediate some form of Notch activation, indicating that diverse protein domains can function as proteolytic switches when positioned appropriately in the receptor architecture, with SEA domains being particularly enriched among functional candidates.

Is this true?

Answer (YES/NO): NO